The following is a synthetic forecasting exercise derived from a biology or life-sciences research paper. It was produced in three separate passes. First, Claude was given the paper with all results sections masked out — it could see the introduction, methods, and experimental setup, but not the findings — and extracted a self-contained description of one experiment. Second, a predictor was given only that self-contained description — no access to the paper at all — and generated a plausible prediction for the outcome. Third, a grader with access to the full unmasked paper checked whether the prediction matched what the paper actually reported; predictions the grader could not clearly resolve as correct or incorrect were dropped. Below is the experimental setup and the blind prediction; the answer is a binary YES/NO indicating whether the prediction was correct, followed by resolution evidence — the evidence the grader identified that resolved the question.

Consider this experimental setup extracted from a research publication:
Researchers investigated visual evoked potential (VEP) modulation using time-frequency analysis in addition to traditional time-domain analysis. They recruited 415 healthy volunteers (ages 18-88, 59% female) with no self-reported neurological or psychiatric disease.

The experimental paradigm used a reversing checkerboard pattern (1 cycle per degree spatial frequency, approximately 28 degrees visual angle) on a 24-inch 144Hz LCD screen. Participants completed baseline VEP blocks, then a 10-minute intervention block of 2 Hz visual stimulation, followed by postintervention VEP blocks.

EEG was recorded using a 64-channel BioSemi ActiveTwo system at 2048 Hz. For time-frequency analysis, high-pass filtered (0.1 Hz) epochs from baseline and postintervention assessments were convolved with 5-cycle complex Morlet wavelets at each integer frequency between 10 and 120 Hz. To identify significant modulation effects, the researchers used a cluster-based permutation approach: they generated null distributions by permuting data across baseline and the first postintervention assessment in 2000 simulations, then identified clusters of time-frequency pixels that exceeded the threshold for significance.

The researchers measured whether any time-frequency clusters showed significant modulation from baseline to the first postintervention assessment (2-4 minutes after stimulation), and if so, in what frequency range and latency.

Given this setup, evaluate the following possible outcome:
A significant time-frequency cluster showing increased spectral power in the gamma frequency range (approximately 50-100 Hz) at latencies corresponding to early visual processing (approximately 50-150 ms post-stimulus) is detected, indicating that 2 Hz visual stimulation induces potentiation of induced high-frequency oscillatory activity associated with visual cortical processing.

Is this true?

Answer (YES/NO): NO